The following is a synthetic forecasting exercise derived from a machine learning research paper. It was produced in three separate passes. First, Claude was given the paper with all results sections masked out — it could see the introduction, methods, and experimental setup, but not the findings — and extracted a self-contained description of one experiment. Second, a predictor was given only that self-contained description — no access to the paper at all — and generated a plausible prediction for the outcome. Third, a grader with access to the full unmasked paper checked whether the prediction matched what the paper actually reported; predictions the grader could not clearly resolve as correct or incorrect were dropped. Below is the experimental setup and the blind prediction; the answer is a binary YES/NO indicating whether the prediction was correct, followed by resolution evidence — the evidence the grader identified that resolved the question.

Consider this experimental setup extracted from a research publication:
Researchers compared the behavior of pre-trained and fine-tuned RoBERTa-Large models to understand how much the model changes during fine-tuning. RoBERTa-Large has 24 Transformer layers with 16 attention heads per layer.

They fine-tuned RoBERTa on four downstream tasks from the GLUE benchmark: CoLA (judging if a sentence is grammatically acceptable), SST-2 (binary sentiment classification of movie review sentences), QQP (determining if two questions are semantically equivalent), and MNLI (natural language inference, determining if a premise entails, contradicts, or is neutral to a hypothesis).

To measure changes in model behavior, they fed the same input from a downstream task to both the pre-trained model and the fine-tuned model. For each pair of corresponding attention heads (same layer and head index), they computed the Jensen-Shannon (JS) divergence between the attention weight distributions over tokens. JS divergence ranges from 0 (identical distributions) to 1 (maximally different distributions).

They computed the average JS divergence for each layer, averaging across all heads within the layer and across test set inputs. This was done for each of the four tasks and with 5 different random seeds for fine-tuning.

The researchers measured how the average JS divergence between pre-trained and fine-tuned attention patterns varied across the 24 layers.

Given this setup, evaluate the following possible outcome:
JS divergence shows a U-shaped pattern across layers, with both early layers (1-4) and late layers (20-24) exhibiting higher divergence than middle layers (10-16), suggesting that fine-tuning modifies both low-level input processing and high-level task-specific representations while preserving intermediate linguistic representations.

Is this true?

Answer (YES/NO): NO